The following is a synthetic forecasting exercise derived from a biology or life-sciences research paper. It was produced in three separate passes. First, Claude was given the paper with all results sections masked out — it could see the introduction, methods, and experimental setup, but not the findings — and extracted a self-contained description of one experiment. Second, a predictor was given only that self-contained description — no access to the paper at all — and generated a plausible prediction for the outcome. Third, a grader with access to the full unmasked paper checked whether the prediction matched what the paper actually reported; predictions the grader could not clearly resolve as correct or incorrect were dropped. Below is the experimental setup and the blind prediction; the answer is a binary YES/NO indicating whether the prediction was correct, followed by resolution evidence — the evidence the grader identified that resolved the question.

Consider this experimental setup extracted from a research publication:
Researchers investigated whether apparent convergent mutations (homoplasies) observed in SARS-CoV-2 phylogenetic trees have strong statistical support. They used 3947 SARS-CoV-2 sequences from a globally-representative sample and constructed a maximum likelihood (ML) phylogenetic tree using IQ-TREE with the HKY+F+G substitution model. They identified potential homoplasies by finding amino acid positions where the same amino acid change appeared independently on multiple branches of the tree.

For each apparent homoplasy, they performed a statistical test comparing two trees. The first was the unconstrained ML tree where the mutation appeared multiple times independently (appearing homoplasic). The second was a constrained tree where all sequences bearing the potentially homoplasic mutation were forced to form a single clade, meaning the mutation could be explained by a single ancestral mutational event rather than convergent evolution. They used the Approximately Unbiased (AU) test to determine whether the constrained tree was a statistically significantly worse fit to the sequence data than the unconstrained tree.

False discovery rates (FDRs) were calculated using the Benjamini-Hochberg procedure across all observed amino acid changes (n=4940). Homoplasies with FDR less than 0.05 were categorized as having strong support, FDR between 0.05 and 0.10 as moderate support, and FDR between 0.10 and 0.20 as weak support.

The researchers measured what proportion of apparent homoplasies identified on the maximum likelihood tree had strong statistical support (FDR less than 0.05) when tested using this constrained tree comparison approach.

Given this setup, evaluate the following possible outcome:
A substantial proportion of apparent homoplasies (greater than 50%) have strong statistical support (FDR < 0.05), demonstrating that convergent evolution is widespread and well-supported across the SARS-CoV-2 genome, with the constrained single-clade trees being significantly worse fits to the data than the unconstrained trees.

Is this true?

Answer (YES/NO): NO